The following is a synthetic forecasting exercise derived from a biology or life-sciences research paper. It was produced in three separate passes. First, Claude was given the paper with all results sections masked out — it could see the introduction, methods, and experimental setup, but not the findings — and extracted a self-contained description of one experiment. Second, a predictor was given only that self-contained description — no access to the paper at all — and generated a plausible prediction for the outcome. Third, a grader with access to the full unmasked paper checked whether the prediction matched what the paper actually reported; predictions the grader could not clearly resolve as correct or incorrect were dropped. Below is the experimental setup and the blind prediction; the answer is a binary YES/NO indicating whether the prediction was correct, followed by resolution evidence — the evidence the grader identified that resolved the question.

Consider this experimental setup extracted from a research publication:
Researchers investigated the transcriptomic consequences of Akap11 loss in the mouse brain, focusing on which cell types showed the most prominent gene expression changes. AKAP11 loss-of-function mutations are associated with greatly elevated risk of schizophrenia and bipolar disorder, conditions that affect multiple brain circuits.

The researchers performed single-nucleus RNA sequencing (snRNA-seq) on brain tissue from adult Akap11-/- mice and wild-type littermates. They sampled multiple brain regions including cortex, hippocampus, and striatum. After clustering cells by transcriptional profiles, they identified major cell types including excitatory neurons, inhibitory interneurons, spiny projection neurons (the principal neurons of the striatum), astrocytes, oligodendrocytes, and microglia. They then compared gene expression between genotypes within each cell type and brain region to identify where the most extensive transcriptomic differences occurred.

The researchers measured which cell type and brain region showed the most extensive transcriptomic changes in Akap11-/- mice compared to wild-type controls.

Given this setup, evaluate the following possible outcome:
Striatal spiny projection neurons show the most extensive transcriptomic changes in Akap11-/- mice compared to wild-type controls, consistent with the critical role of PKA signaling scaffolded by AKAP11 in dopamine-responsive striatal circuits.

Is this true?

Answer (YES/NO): YES